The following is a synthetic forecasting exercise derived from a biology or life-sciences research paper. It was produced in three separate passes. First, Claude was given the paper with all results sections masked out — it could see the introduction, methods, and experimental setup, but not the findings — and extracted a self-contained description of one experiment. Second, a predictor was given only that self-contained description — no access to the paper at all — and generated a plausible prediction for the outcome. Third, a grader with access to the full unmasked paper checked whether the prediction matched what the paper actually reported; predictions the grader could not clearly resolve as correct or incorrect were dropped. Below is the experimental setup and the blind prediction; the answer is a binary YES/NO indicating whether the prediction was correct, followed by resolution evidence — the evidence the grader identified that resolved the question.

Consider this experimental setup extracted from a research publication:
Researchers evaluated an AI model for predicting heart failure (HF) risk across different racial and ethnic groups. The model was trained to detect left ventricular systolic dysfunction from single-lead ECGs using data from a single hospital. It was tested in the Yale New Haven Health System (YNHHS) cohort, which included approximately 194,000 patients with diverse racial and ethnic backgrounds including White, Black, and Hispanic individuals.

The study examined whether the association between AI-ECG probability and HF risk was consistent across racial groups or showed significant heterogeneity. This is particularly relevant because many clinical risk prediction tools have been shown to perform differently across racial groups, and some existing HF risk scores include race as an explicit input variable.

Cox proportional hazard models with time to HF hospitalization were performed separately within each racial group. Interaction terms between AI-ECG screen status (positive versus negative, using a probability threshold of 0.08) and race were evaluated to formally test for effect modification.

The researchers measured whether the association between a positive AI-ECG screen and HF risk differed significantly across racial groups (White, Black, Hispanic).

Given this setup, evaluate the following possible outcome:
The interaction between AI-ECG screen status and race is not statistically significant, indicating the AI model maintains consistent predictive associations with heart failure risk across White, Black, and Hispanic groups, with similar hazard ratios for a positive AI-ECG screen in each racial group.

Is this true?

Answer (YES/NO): YES